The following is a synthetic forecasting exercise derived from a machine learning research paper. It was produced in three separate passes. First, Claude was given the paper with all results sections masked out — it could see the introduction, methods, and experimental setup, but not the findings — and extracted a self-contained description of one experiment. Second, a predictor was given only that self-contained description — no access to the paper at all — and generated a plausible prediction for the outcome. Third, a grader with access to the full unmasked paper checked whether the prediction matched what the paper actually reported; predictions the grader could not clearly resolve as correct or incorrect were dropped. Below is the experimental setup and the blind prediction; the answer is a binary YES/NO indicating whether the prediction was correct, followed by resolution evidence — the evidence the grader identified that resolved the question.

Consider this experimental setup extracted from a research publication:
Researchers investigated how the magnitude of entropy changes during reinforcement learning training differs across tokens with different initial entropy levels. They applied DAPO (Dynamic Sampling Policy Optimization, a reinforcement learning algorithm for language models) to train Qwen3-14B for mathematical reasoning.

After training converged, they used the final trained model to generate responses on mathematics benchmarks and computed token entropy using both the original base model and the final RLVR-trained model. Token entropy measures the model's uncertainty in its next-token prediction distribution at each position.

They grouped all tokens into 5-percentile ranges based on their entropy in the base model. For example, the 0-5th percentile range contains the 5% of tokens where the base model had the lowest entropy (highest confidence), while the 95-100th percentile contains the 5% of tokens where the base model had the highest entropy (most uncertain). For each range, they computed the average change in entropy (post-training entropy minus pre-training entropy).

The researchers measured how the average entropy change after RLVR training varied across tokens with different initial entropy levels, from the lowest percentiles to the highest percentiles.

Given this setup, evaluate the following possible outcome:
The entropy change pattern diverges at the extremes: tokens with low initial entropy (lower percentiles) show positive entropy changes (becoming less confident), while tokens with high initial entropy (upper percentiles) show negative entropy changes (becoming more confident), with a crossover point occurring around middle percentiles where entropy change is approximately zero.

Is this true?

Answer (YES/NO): NO